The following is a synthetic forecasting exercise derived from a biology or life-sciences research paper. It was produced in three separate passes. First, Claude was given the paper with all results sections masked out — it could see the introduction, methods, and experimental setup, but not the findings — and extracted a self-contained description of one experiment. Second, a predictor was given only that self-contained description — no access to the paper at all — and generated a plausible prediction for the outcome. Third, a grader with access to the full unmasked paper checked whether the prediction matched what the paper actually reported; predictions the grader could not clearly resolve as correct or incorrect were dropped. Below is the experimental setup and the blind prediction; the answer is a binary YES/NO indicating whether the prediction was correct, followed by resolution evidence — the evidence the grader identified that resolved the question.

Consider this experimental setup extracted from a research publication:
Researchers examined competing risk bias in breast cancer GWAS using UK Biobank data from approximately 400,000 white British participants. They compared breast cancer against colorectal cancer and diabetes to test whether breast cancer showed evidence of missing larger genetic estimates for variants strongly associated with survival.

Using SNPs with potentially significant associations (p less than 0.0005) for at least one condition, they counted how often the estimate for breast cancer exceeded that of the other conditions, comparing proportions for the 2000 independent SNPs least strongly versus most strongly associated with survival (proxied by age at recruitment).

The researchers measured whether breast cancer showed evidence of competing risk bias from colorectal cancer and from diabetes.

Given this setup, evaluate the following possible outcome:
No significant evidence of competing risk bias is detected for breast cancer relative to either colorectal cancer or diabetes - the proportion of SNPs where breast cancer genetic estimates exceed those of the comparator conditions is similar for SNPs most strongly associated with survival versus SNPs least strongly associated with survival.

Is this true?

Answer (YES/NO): NO